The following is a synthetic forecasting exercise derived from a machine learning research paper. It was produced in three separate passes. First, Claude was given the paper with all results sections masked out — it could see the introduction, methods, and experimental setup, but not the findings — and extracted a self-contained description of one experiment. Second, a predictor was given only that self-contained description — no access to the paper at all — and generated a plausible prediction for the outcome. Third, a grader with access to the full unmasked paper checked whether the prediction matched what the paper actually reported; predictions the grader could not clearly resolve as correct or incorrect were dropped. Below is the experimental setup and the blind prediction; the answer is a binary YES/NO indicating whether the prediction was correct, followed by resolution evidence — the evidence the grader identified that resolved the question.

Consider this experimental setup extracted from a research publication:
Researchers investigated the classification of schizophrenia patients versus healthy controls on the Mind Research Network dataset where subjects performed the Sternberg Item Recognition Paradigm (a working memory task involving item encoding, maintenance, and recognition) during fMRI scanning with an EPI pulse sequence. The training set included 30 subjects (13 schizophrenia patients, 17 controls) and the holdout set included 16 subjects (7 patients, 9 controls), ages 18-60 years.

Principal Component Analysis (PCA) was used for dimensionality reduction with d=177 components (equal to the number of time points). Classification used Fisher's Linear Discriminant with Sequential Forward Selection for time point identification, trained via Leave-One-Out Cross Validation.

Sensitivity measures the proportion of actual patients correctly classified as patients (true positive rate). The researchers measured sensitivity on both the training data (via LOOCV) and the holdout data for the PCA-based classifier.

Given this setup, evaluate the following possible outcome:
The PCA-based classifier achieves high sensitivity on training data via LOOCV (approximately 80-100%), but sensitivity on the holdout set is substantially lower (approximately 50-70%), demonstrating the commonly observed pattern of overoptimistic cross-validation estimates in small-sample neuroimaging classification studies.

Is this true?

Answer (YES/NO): NO